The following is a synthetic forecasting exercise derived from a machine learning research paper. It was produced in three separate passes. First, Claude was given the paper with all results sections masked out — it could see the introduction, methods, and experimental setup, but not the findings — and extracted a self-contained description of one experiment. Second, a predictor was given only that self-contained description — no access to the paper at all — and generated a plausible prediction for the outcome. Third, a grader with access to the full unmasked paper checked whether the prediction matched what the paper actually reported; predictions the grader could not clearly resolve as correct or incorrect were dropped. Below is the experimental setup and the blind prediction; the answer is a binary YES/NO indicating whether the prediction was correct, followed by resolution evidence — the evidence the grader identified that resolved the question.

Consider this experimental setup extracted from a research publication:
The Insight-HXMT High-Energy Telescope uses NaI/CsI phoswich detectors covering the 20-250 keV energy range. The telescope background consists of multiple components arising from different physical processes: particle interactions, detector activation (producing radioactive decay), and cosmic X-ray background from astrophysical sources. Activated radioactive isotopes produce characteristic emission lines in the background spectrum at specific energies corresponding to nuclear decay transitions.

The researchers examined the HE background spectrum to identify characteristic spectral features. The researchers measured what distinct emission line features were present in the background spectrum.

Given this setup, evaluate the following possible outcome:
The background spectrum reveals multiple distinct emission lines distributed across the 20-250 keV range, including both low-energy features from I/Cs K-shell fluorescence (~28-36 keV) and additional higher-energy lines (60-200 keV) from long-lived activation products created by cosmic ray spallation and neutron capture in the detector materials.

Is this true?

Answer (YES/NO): NO